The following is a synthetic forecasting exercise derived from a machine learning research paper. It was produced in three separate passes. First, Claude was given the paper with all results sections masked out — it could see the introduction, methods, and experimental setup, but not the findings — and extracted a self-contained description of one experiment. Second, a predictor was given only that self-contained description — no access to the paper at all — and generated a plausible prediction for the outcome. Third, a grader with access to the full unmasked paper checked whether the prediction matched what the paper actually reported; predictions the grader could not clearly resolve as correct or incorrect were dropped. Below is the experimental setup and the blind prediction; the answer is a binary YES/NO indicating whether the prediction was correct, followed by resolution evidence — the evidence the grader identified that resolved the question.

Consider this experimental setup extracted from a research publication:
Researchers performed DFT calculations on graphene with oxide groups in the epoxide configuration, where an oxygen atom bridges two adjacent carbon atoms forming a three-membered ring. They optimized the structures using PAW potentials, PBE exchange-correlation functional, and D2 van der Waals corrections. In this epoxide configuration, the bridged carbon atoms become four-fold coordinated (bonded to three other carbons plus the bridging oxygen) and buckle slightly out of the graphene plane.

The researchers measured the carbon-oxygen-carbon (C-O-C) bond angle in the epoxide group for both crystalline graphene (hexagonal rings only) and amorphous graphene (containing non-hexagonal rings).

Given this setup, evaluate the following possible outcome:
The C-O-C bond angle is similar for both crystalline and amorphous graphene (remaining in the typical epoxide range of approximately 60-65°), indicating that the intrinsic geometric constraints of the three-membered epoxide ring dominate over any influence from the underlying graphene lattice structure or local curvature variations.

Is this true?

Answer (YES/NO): YES